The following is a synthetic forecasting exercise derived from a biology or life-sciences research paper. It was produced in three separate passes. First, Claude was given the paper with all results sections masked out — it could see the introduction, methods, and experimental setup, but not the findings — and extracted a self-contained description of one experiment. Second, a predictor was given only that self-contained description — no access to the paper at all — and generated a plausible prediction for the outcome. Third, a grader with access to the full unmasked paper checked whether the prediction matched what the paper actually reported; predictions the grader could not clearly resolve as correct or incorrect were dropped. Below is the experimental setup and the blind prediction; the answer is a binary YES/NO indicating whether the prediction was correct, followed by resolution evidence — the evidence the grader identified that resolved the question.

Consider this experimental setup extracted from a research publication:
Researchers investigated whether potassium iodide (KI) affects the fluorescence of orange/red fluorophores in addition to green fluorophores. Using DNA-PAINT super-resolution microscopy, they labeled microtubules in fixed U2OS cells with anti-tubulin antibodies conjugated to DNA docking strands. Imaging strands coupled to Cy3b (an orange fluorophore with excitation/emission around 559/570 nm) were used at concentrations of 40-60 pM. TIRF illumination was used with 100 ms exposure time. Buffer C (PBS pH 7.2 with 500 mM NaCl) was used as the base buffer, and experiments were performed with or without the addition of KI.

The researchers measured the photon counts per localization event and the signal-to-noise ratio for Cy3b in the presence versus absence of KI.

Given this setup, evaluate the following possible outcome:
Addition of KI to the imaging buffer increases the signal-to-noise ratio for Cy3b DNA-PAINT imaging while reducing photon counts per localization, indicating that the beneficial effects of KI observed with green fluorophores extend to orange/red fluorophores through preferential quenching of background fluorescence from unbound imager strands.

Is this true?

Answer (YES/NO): NO